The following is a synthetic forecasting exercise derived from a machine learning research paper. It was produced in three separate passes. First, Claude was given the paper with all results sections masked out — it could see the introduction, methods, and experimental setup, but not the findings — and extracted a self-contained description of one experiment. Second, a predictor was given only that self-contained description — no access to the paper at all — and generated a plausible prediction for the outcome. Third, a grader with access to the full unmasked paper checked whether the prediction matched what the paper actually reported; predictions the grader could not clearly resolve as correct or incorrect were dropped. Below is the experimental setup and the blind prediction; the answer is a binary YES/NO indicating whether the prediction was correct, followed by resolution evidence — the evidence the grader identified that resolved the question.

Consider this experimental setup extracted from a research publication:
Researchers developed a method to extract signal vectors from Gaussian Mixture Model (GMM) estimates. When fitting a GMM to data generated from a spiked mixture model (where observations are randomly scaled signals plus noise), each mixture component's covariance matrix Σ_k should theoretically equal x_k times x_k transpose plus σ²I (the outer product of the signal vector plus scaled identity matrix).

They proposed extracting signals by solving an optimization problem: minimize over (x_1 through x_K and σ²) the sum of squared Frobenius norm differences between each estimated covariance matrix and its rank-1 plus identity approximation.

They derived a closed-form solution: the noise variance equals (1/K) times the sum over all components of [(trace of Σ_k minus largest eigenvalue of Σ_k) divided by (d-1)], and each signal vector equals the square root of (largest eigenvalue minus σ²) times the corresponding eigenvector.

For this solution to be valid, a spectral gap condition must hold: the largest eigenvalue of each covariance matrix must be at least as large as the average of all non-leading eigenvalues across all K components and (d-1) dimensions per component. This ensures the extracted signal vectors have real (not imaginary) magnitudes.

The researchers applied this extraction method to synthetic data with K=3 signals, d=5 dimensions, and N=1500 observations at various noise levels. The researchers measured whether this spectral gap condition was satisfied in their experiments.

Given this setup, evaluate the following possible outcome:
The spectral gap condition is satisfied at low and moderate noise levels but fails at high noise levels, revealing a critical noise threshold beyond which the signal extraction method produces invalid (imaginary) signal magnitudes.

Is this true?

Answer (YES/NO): NO